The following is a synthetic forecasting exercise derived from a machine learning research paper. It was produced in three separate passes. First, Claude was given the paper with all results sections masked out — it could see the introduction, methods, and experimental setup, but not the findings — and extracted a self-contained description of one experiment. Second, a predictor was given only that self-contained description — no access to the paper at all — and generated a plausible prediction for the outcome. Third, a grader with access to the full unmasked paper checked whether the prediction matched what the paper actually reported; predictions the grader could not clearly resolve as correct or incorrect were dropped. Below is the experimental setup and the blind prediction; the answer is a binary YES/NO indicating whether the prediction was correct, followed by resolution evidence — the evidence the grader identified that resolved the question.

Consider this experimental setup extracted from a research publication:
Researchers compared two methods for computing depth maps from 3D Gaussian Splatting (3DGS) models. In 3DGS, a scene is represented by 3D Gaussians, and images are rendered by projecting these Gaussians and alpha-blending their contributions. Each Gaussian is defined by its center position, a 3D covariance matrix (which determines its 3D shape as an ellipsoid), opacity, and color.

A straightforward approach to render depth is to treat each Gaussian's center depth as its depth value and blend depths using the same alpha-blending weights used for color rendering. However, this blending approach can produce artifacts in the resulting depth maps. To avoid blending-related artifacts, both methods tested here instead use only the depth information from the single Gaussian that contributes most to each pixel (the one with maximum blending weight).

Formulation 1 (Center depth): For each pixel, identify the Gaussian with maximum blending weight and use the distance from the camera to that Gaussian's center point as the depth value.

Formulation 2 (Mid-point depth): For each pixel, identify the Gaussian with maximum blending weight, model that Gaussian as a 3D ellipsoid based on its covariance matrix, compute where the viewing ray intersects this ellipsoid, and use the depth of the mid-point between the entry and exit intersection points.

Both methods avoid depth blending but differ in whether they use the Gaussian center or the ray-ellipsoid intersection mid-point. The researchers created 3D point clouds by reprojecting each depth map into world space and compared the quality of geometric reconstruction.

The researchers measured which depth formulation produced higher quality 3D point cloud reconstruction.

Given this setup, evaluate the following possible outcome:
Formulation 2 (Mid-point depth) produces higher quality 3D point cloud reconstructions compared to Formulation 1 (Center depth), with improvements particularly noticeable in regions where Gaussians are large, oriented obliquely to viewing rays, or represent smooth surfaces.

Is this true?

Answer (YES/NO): NO